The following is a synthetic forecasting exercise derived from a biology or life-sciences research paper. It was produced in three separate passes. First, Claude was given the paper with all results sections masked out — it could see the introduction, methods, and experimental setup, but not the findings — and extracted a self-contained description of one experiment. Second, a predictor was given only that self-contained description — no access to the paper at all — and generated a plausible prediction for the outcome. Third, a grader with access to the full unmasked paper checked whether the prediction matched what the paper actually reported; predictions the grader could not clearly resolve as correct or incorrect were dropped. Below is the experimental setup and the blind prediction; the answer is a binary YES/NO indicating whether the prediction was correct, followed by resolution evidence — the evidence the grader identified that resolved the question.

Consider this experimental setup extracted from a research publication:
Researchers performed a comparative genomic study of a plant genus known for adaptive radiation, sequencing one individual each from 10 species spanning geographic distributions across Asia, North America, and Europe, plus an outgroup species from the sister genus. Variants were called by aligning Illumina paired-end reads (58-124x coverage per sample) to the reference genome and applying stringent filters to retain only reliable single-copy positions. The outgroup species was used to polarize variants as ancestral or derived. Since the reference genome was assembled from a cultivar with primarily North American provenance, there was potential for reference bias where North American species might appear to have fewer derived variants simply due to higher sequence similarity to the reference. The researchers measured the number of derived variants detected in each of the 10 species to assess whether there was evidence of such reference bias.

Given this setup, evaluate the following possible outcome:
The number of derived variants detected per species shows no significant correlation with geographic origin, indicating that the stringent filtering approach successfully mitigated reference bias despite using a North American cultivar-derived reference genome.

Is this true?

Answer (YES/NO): YES